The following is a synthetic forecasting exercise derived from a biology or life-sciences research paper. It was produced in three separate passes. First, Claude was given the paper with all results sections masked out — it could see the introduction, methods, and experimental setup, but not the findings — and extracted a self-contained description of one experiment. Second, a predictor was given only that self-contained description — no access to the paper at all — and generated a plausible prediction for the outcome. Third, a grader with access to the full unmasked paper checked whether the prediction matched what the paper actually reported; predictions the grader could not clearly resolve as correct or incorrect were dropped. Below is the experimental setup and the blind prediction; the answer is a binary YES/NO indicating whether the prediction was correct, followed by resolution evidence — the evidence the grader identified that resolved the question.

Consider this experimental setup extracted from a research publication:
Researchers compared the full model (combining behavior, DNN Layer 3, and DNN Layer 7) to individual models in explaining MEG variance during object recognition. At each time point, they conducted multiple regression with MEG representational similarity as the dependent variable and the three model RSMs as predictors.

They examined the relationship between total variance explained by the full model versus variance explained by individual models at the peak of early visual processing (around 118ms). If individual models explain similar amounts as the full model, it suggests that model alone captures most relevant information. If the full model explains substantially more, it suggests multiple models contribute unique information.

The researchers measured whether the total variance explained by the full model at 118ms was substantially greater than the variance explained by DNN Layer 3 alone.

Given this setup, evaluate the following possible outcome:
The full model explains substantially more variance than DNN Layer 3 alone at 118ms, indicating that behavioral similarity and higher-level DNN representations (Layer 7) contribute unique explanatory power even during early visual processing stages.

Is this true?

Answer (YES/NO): NO